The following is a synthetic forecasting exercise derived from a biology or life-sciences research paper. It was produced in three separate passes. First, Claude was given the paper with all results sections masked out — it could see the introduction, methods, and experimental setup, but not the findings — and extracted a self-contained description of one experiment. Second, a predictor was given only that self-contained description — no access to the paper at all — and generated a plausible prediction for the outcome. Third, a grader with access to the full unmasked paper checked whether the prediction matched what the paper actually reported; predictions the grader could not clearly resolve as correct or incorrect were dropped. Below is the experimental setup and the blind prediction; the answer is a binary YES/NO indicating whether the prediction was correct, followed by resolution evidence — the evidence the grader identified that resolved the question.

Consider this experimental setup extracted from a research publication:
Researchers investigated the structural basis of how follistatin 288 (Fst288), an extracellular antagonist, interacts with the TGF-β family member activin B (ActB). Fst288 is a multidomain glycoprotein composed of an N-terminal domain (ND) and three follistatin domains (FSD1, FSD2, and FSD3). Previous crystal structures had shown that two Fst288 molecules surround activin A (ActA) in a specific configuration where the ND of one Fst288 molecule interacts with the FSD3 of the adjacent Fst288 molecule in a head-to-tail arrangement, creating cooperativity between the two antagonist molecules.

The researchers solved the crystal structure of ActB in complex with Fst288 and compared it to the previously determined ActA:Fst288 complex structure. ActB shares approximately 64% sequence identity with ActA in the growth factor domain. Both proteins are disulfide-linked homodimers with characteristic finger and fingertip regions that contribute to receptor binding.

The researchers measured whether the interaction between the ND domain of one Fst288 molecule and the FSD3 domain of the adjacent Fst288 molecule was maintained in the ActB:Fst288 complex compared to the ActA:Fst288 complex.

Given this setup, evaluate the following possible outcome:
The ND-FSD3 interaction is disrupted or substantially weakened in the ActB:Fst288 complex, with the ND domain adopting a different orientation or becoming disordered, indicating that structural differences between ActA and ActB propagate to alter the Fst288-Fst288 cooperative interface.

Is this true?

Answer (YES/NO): YES